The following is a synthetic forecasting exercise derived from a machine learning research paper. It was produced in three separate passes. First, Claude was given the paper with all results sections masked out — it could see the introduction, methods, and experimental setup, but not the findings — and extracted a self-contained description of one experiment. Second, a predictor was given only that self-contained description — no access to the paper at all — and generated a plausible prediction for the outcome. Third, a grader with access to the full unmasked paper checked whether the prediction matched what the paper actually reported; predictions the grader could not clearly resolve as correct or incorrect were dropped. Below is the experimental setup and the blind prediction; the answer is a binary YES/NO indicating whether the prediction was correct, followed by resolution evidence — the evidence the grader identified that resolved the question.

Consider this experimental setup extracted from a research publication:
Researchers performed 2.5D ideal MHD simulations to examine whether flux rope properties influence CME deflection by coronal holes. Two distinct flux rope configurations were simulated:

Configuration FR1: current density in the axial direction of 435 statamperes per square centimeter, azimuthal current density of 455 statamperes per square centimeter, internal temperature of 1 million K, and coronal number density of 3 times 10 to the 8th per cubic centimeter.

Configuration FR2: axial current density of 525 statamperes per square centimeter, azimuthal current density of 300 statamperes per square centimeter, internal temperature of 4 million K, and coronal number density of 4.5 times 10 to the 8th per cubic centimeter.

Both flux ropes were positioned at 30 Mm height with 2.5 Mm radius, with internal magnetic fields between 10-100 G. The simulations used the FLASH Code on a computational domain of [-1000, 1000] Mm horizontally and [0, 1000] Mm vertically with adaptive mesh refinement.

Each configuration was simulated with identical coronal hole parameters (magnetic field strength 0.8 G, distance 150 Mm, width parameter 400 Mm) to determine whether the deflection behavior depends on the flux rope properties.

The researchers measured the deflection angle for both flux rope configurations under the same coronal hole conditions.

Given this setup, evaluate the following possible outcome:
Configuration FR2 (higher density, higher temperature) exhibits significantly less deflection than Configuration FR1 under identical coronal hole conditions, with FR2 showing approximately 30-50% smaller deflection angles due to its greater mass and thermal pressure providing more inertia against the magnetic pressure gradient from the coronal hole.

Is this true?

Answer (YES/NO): NO